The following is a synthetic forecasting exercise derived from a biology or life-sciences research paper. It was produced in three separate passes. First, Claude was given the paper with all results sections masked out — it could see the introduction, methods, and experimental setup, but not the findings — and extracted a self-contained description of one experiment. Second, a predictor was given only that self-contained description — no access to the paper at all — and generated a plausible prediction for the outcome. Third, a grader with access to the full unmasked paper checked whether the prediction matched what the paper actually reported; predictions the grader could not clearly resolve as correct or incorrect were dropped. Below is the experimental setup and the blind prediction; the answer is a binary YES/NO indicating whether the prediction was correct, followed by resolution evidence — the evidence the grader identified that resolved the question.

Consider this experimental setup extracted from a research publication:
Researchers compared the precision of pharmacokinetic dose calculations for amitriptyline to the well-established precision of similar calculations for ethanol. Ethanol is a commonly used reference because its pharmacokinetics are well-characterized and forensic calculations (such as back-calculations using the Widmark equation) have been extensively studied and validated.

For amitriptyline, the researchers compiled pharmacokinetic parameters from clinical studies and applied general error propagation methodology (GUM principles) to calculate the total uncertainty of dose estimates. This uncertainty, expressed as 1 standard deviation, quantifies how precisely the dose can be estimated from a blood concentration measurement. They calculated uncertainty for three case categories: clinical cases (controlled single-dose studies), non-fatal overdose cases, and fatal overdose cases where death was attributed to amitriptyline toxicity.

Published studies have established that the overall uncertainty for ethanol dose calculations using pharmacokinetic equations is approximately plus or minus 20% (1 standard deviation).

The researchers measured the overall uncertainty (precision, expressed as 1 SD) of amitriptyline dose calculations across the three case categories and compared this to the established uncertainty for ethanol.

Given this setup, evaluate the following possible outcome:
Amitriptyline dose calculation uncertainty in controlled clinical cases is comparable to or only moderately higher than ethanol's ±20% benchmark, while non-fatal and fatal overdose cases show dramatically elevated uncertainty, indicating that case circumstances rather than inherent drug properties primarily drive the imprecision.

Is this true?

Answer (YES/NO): NO